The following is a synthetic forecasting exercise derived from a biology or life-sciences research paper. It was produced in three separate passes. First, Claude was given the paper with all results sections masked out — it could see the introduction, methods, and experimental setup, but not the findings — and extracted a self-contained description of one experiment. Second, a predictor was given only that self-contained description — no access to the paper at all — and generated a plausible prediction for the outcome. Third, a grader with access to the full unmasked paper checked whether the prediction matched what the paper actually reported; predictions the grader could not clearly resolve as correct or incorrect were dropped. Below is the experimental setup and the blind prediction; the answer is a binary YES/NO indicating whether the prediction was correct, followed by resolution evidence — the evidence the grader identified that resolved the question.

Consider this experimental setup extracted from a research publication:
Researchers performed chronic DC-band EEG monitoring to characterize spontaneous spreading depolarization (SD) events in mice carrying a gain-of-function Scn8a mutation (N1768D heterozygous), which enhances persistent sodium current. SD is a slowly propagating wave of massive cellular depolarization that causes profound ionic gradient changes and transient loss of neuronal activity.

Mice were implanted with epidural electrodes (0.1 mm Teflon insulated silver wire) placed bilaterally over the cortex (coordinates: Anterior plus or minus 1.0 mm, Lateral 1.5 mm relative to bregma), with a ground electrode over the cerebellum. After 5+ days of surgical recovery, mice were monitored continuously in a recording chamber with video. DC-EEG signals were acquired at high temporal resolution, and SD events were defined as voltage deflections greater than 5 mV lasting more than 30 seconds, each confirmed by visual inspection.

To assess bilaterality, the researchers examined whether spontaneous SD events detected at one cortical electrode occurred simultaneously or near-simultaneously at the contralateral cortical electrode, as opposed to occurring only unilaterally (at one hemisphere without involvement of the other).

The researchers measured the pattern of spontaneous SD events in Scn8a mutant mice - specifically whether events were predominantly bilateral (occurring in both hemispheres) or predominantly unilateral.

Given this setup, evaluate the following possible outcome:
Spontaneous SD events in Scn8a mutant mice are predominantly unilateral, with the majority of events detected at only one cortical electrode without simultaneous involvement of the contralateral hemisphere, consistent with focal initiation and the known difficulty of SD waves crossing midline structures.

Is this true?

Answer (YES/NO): NO